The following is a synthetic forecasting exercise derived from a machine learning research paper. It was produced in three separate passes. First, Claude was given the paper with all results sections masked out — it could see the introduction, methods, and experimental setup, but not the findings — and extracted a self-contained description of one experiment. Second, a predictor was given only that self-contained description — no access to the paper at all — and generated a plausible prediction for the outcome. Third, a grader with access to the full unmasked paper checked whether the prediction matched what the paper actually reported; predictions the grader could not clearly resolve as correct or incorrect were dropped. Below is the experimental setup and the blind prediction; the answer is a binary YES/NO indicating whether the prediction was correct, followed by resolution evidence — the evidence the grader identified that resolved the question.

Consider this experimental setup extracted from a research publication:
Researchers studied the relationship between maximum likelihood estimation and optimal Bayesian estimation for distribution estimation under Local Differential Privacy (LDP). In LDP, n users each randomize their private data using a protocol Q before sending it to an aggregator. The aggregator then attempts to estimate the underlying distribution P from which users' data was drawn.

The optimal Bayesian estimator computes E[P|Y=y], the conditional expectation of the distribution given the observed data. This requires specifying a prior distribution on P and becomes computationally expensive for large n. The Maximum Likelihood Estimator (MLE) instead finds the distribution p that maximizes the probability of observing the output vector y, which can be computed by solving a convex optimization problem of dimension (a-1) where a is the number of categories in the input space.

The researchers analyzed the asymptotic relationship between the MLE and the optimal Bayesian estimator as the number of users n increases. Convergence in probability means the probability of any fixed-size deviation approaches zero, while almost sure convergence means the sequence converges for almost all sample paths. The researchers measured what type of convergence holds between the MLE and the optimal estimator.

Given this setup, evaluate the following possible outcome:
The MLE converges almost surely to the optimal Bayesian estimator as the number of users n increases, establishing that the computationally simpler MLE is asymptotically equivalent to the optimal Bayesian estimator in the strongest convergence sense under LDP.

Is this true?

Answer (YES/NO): NO